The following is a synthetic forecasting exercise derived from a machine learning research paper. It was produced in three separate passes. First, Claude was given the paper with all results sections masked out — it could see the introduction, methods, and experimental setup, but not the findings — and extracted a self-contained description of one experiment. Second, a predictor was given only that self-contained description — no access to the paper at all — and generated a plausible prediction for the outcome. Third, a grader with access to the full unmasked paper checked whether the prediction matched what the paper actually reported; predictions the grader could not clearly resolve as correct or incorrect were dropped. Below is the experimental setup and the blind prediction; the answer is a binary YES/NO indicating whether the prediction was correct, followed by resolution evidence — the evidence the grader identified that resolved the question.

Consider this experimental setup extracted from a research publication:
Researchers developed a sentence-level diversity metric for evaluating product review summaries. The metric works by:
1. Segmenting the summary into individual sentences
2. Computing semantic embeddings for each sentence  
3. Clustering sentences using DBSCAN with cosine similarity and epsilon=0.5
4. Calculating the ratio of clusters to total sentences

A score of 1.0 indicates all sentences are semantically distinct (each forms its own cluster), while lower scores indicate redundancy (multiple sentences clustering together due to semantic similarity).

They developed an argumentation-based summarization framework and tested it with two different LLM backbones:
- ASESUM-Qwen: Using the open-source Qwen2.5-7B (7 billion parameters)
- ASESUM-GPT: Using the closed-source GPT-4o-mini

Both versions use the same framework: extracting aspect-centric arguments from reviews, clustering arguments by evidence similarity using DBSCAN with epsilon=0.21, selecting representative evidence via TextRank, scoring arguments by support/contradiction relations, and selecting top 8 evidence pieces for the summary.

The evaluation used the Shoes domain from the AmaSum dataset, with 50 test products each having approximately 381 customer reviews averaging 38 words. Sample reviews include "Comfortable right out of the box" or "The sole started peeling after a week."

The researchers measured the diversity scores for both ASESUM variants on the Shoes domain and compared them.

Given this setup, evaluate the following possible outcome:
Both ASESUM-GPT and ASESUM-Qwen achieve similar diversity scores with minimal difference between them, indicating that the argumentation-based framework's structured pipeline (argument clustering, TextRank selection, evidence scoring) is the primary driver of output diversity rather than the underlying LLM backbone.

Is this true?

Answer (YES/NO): NO